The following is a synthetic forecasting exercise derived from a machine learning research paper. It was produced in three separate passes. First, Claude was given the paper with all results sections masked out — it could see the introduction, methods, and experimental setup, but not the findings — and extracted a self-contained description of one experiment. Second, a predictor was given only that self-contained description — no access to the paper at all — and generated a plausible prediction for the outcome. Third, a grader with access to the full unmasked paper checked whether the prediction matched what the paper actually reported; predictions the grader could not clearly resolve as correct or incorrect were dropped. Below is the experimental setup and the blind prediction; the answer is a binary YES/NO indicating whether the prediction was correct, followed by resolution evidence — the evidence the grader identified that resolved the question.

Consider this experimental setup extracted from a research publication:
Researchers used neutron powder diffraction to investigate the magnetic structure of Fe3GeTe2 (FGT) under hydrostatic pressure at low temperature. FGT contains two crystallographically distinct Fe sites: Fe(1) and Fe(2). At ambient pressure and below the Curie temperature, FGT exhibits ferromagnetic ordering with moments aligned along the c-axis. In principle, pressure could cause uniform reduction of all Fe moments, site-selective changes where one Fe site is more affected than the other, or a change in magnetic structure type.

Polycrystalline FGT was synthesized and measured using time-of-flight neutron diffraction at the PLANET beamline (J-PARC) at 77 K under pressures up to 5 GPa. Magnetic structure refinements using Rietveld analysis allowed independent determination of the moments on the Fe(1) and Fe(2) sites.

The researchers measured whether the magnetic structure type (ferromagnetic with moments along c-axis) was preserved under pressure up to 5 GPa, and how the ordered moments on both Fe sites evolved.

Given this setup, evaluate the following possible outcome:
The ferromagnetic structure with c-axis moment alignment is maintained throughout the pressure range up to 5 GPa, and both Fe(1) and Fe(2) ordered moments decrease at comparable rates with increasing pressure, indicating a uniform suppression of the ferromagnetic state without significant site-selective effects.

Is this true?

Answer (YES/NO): YES